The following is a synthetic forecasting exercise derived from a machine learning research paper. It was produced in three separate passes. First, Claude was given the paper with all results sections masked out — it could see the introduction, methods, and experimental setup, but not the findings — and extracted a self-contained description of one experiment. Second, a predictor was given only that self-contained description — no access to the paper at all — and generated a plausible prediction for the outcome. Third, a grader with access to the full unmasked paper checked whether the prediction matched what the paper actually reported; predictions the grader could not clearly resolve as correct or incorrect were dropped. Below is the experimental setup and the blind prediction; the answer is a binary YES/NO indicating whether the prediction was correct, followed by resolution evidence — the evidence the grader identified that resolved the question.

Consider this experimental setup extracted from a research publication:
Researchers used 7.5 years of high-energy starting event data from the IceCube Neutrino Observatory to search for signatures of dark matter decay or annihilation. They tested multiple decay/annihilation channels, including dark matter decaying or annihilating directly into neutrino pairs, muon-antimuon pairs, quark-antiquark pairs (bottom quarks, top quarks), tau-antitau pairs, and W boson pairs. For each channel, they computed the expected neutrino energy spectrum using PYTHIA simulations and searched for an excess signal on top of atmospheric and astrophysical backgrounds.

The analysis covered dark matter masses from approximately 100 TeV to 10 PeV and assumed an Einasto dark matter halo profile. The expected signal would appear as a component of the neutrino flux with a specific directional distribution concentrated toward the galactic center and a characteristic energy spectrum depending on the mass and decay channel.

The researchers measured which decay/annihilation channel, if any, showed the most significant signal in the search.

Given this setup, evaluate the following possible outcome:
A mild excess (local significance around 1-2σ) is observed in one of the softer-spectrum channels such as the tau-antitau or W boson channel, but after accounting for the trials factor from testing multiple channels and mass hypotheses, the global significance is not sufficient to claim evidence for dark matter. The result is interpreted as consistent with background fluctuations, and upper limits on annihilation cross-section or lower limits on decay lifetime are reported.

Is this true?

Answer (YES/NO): NO